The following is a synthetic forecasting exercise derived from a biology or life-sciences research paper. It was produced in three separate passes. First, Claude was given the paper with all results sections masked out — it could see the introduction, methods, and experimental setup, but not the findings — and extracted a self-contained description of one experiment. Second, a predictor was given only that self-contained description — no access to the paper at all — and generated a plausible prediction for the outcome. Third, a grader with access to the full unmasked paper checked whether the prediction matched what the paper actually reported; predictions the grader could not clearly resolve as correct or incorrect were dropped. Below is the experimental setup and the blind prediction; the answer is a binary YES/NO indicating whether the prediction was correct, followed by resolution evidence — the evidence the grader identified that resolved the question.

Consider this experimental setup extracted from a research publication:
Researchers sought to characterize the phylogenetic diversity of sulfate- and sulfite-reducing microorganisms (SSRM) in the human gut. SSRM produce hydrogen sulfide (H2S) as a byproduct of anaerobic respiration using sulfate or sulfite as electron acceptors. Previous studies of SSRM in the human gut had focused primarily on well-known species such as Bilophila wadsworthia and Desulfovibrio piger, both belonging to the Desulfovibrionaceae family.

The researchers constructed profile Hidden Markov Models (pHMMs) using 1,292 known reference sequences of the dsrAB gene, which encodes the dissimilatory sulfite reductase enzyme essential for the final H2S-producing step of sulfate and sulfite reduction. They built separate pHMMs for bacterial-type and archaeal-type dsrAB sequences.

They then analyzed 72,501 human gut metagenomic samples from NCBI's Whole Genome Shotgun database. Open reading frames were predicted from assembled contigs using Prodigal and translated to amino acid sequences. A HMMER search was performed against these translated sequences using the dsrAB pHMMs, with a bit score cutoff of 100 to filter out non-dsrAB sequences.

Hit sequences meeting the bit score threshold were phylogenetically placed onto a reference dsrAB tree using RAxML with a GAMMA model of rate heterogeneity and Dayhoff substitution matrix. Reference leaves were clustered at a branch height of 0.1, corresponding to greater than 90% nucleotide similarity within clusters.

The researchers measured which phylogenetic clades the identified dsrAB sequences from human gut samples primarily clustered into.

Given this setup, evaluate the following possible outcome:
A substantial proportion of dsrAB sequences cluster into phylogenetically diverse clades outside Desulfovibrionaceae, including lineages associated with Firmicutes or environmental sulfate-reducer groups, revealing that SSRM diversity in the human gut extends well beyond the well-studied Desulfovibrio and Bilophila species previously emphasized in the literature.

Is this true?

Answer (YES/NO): YES